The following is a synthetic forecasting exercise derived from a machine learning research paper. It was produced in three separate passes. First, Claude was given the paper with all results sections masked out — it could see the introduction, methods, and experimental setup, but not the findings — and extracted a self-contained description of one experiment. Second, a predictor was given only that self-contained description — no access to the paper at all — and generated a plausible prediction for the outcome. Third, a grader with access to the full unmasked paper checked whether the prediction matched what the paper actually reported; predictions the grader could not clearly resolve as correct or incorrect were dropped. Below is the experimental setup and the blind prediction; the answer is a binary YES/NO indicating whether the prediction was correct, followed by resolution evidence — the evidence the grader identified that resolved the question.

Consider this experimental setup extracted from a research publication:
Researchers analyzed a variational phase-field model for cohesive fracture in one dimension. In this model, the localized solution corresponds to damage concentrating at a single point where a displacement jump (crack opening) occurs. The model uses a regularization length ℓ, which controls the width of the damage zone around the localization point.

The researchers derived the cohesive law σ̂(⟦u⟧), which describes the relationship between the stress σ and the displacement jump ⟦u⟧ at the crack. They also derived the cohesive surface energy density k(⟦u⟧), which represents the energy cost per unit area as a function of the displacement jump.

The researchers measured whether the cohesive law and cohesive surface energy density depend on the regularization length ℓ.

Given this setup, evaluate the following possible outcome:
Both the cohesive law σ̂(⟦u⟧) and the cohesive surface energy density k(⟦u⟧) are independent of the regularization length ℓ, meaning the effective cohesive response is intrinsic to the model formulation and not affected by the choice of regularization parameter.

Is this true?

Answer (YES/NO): YES